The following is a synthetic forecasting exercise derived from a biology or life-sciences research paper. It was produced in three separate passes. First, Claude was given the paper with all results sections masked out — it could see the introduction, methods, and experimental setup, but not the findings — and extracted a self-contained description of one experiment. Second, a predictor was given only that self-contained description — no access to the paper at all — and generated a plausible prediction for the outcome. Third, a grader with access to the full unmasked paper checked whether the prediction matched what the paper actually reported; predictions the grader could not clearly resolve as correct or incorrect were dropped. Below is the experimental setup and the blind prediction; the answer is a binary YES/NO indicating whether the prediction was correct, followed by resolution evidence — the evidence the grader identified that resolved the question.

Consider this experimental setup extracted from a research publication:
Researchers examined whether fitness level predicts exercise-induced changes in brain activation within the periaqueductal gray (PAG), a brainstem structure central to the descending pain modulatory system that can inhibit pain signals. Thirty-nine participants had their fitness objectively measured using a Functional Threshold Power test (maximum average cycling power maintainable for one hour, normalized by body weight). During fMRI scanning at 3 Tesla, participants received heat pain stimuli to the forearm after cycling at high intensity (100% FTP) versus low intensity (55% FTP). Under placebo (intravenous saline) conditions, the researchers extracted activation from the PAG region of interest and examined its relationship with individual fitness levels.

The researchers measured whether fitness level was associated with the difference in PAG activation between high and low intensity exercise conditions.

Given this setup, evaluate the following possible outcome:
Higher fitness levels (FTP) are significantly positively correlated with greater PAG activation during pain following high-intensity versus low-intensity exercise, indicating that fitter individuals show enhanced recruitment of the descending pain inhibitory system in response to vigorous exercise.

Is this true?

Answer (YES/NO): NO